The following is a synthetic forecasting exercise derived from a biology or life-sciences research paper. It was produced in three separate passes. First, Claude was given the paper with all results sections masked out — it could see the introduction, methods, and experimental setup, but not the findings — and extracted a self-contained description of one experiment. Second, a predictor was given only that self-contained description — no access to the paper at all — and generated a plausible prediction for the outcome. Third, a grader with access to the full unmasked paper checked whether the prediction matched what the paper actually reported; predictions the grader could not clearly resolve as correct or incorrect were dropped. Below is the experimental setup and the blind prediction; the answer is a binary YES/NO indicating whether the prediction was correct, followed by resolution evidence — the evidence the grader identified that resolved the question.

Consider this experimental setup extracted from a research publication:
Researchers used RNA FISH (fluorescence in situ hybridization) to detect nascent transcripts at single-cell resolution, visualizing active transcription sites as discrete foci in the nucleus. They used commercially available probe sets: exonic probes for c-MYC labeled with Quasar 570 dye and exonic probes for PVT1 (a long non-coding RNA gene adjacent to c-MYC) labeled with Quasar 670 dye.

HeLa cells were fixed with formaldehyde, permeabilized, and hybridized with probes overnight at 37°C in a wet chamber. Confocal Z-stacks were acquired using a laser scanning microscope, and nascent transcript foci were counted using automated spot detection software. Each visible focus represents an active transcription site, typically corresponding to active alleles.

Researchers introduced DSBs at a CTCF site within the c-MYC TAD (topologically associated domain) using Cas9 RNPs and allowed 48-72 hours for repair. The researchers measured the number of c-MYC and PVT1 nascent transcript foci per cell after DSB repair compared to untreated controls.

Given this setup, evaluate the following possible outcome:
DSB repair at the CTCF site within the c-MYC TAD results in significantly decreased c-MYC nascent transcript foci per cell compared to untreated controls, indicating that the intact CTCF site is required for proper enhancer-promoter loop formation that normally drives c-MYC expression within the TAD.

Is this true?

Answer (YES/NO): YES